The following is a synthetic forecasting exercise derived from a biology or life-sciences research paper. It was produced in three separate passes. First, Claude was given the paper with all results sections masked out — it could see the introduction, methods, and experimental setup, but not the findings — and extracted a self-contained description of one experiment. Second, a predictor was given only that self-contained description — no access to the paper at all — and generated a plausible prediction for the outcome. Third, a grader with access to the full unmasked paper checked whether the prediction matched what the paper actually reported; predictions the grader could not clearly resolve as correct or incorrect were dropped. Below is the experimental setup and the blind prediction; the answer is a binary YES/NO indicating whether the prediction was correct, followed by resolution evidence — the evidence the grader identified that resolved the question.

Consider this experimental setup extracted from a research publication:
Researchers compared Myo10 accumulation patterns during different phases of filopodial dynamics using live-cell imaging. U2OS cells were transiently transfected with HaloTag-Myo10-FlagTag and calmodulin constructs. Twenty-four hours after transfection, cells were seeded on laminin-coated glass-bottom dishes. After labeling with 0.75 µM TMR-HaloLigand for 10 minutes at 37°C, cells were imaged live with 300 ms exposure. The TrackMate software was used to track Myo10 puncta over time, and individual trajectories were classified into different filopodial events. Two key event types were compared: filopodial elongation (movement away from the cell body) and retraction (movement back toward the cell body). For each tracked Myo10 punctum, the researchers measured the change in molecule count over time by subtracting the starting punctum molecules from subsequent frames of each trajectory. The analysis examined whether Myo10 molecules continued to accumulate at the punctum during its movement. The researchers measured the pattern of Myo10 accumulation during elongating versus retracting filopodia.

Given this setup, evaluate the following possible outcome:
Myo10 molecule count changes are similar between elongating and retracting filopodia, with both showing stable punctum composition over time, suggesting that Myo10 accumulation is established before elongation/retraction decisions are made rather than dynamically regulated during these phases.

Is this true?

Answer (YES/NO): NO